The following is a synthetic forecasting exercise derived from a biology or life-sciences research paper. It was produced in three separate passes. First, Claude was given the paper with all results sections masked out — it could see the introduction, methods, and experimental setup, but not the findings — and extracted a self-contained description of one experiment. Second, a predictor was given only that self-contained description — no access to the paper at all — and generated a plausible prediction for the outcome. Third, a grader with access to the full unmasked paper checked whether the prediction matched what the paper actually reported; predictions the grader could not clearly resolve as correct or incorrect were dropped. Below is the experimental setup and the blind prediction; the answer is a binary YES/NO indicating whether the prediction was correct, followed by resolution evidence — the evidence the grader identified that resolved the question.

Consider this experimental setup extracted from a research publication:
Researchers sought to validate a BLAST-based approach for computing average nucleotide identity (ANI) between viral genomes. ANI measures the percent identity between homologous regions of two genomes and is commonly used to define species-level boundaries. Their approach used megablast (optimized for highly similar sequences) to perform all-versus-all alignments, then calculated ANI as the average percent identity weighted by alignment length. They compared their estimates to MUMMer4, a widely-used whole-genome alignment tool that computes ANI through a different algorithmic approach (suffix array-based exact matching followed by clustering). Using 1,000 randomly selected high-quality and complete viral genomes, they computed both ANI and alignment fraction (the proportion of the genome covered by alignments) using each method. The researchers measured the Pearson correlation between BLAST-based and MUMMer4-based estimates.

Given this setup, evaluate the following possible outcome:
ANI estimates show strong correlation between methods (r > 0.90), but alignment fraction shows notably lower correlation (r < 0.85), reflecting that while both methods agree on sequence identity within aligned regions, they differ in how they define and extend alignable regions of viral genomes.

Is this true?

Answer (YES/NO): NO